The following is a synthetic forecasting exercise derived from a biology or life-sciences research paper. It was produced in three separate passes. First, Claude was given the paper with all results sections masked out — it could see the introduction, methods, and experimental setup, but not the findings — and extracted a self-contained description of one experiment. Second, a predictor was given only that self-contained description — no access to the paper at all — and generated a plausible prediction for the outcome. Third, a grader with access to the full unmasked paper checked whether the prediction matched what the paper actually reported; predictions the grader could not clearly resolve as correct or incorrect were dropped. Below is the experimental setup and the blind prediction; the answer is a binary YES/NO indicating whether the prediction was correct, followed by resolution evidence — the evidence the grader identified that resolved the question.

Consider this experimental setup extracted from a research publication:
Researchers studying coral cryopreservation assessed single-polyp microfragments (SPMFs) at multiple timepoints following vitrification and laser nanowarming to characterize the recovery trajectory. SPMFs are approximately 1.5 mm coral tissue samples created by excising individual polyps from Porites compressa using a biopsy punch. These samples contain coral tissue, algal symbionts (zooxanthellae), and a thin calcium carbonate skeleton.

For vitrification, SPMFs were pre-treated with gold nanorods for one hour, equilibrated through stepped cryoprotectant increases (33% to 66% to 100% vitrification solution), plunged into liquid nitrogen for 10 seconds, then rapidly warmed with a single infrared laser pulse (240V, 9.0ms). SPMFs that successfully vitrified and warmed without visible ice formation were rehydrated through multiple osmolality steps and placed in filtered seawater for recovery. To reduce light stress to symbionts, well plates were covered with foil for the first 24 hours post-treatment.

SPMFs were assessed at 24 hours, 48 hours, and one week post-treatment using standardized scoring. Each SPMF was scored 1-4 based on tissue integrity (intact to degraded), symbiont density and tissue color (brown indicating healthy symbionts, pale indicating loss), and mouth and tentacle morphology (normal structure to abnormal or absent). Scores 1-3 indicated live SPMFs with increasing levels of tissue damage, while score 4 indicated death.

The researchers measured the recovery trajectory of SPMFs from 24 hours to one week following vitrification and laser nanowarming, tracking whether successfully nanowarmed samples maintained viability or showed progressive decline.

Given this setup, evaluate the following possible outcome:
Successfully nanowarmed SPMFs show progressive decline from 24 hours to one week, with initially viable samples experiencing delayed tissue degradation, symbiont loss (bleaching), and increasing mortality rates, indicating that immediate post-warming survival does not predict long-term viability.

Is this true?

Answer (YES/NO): NO